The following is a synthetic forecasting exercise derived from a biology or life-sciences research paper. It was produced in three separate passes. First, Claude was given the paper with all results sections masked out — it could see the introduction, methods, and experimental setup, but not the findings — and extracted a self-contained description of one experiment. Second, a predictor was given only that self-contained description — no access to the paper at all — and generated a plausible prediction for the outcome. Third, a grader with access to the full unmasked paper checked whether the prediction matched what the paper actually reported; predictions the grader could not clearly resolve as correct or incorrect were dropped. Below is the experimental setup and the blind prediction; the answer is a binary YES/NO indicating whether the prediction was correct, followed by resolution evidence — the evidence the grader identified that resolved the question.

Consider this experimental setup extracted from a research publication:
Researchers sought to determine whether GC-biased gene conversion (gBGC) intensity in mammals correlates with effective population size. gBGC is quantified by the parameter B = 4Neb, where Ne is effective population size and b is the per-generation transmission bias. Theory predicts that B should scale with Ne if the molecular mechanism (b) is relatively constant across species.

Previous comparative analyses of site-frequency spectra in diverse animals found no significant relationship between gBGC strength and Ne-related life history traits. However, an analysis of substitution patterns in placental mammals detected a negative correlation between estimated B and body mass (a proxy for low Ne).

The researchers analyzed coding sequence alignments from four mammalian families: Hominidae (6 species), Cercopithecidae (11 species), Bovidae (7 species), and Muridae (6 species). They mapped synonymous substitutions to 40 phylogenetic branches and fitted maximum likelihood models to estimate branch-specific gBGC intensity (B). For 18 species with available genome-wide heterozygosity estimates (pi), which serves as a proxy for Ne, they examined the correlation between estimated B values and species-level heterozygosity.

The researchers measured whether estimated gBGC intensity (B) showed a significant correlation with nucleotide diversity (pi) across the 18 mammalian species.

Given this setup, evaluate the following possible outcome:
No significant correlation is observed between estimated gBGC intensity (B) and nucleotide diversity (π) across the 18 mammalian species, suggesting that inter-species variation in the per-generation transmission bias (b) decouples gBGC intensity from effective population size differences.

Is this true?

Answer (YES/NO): NO